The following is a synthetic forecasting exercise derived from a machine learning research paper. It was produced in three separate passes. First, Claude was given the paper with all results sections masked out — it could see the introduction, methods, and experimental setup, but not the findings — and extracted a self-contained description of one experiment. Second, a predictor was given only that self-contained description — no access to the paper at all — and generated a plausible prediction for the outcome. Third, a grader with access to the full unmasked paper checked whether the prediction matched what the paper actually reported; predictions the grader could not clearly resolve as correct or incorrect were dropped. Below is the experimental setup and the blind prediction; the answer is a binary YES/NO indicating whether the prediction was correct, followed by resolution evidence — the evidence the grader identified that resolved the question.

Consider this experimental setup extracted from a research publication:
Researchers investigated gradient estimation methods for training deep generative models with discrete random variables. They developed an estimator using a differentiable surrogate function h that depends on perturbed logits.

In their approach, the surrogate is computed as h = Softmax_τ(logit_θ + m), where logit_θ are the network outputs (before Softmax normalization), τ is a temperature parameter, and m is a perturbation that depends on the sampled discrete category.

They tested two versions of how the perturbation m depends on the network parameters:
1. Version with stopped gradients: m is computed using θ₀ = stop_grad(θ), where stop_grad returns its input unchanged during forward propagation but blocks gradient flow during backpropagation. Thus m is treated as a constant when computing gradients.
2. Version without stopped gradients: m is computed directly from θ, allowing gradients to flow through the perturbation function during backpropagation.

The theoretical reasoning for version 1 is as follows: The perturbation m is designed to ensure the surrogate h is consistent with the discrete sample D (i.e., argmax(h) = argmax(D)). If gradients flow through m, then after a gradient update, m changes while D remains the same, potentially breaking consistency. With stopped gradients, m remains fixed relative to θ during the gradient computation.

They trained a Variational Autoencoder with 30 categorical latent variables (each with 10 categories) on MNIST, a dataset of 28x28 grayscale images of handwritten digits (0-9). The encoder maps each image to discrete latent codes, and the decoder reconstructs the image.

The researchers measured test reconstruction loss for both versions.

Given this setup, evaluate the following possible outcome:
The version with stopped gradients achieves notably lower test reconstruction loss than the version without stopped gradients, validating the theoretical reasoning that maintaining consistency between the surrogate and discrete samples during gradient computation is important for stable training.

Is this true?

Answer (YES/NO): YES